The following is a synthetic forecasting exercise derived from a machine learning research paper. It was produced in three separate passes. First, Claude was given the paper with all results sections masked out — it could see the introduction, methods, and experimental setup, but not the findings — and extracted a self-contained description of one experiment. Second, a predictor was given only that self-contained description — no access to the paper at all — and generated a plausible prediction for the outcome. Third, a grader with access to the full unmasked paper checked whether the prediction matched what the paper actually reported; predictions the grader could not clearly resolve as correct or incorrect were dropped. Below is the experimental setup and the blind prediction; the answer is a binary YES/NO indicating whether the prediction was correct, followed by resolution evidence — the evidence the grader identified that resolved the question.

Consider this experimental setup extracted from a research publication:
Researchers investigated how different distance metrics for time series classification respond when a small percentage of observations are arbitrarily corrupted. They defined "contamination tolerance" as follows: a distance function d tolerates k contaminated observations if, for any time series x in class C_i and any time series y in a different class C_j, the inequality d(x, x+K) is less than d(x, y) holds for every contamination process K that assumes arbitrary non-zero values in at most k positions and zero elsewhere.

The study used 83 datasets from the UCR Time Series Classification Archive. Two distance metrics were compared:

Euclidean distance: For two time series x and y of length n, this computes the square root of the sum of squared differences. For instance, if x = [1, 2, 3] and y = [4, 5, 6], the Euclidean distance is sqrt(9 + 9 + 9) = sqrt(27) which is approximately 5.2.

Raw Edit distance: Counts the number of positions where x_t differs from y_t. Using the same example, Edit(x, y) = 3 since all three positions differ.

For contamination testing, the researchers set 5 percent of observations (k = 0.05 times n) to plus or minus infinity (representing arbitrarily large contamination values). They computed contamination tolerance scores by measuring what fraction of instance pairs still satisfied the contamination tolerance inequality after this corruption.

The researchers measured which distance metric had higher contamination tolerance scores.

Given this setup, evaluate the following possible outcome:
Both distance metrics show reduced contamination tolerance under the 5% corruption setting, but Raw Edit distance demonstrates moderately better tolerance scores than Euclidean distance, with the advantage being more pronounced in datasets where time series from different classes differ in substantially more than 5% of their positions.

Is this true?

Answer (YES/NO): NO